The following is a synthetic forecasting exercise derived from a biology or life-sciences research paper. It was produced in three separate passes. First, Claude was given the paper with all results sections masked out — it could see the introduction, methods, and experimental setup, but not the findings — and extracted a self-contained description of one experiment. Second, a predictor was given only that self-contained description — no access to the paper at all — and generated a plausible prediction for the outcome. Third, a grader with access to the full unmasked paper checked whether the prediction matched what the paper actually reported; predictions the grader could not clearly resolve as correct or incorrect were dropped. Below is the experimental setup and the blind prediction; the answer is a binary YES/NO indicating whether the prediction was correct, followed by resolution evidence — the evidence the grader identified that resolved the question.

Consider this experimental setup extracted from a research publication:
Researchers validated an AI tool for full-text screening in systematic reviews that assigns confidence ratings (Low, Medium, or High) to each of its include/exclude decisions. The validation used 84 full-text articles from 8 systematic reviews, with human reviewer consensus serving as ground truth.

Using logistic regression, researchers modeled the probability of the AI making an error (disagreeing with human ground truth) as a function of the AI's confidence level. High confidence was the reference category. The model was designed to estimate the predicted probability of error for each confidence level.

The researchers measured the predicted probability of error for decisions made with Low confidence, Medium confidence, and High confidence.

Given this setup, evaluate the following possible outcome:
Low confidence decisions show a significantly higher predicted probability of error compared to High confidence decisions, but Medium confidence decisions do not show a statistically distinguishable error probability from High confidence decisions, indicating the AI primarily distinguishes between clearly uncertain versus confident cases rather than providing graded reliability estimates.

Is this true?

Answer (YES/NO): NO